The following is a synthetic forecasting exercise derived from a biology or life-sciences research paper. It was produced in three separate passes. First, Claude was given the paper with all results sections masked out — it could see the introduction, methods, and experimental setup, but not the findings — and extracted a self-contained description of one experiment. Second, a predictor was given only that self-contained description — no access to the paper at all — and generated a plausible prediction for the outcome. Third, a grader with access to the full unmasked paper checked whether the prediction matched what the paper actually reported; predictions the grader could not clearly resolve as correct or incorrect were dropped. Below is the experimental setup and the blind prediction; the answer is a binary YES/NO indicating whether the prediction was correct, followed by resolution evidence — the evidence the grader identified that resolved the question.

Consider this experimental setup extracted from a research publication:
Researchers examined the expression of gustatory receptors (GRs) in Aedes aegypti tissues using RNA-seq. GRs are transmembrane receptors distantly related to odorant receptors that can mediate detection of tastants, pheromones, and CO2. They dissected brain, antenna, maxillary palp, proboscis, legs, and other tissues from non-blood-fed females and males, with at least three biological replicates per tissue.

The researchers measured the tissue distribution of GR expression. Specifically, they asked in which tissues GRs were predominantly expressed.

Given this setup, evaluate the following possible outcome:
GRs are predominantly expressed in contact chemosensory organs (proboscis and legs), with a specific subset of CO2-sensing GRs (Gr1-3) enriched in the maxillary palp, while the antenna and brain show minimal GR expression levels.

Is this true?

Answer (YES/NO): NO